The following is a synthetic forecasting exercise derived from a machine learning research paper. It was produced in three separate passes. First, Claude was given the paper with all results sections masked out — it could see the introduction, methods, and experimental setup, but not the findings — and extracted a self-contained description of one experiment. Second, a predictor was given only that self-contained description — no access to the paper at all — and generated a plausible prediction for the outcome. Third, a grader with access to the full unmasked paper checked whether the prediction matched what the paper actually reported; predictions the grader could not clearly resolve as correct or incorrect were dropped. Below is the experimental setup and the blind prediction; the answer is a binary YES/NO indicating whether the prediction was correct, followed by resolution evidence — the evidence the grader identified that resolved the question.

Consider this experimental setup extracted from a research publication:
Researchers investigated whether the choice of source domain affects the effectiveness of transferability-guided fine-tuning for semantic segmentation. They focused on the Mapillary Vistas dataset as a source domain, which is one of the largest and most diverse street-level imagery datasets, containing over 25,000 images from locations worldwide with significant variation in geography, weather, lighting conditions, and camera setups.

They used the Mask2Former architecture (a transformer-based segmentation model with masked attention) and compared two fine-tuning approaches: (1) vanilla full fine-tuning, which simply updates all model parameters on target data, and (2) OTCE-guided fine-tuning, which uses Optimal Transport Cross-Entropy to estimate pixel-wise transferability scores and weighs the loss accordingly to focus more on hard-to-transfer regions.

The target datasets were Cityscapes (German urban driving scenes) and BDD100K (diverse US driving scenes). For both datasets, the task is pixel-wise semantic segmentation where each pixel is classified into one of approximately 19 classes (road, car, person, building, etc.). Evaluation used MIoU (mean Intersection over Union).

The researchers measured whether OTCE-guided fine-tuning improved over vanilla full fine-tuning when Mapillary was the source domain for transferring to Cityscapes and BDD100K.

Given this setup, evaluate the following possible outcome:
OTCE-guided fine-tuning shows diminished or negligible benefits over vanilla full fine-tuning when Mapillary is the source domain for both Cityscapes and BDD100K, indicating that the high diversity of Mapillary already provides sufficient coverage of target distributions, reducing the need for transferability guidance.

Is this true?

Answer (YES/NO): NO